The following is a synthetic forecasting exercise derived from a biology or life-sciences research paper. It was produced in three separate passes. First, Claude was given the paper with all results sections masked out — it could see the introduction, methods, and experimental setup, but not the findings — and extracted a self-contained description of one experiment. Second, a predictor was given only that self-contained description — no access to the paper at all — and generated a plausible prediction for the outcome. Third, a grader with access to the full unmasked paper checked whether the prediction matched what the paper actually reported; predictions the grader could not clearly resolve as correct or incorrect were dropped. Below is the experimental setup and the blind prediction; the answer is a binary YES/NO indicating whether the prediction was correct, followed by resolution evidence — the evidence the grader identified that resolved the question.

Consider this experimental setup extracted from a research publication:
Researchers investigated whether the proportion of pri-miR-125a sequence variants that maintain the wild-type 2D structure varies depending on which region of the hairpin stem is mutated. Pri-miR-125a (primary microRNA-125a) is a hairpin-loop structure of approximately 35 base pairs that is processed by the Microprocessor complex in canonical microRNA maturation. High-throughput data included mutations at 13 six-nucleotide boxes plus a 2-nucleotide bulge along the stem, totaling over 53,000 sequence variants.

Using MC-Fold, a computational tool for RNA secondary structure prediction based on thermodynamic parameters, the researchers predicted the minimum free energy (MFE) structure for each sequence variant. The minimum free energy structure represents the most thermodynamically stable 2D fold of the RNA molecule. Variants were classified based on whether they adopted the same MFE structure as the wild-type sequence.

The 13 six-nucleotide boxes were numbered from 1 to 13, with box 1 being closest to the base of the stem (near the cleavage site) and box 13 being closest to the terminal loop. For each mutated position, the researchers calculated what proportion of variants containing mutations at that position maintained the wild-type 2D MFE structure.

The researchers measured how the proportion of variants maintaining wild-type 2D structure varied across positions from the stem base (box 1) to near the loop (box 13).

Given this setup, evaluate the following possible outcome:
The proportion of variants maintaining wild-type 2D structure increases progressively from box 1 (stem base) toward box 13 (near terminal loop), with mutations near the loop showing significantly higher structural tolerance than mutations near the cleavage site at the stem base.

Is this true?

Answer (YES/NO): NO